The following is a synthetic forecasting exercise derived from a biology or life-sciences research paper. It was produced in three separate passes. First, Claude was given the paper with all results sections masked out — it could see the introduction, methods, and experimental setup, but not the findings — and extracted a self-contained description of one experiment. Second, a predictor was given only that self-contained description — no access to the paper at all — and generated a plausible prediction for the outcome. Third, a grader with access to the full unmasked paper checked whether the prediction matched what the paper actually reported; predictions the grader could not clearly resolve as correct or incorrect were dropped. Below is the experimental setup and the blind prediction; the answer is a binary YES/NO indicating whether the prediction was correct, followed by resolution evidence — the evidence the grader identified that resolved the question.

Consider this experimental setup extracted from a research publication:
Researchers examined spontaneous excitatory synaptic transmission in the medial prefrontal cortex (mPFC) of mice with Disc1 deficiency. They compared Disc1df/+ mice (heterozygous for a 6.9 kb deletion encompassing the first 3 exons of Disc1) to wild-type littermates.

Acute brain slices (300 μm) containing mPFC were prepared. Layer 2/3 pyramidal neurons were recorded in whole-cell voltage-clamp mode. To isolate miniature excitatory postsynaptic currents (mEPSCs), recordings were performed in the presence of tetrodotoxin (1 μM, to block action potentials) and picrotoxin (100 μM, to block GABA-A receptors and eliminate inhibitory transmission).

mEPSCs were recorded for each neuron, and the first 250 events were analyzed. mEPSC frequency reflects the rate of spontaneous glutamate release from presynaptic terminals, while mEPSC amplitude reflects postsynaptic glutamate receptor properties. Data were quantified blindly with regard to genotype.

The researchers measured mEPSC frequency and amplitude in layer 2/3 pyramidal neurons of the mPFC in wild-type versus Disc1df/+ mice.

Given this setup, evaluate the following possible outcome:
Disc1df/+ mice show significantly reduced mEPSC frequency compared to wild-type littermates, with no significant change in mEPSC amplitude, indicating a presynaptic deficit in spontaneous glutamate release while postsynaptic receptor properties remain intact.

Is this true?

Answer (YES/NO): NO